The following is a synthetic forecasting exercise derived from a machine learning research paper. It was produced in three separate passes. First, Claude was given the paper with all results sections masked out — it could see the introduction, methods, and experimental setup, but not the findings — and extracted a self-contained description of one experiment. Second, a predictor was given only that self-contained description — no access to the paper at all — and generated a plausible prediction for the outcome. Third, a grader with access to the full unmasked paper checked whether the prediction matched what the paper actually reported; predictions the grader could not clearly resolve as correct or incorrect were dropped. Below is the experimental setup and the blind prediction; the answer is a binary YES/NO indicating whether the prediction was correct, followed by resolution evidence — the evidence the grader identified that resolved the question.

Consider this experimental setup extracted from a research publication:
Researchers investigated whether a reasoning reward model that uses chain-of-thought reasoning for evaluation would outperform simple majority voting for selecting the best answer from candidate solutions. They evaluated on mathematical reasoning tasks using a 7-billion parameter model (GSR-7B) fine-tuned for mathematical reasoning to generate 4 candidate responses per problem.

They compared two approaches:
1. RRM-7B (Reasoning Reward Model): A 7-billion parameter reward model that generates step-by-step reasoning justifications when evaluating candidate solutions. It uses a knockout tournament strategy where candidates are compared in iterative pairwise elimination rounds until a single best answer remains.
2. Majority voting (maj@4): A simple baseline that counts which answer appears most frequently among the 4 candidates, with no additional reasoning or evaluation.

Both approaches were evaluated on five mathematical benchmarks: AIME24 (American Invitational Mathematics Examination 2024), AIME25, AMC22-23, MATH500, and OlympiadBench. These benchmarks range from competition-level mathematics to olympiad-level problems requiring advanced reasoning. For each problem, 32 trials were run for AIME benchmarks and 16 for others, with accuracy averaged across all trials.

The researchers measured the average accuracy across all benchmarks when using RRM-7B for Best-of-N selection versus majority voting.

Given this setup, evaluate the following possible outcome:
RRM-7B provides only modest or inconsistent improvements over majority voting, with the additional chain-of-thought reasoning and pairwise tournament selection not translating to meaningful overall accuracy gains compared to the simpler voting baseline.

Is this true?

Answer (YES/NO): YES